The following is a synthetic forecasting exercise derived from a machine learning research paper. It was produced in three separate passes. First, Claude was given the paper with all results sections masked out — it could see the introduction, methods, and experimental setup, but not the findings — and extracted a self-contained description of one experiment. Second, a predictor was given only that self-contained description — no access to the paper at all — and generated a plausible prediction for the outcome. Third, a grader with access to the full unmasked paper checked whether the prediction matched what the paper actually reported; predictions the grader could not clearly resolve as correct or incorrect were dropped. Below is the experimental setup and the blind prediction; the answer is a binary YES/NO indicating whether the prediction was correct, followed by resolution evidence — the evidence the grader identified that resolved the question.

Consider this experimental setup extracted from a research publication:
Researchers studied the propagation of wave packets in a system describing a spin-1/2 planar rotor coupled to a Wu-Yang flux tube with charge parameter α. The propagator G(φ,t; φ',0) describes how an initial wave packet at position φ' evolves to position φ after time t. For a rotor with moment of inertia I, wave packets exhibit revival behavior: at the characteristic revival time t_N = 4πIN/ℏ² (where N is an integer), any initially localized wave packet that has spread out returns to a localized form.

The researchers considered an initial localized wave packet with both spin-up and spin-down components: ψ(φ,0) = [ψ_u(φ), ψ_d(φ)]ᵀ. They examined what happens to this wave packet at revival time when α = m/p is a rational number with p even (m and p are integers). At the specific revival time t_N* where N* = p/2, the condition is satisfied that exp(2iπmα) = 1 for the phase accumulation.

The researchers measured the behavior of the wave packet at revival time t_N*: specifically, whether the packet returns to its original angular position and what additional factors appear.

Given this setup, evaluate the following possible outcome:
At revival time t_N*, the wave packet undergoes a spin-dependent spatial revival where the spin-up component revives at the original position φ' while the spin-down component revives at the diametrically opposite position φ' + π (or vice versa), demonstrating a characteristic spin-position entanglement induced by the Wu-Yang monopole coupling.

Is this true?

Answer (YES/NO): NO